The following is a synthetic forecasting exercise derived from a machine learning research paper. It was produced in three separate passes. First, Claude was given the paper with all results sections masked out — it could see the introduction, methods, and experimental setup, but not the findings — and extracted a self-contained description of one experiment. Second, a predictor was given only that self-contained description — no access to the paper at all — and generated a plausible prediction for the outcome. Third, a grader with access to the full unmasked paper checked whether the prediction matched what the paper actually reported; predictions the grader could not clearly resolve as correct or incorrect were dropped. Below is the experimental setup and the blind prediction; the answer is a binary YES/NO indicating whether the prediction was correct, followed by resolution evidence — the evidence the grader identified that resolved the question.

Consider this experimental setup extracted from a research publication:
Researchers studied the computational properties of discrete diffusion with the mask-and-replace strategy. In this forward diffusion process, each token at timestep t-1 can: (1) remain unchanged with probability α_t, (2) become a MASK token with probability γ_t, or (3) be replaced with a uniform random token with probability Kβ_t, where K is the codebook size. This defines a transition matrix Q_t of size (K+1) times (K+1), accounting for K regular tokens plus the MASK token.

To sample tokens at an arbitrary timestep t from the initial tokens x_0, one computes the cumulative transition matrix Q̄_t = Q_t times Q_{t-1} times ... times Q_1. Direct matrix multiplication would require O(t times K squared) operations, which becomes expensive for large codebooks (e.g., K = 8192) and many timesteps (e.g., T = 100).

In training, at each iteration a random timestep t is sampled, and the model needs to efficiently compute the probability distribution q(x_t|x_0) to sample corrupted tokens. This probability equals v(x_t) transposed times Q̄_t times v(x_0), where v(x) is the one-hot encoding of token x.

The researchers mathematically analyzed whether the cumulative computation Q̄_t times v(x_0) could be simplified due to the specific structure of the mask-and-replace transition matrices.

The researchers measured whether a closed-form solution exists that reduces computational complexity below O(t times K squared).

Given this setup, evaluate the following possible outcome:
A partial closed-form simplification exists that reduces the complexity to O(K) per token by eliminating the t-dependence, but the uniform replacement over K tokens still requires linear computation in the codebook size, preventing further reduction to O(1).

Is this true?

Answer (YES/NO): YES